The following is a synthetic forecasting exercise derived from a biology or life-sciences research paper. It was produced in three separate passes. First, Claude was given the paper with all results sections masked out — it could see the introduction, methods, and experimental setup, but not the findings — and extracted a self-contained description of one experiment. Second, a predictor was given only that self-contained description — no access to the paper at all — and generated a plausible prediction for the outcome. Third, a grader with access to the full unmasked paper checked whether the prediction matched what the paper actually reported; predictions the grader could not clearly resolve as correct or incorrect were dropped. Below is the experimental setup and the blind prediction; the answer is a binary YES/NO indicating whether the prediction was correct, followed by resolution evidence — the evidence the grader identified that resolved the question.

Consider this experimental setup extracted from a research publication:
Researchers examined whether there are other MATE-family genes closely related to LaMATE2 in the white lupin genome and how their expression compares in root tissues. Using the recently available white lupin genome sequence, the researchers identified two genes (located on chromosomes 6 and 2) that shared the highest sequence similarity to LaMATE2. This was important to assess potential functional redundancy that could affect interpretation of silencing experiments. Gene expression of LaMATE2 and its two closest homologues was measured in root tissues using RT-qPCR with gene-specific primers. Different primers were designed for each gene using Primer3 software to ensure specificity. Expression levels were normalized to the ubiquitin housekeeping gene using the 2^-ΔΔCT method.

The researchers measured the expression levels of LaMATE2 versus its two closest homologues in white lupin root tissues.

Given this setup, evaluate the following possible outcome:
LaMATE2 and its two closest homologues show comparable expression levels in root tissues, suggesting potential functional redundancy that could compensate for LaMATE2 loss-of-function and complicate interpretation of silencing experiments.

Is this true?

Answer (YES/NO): NO